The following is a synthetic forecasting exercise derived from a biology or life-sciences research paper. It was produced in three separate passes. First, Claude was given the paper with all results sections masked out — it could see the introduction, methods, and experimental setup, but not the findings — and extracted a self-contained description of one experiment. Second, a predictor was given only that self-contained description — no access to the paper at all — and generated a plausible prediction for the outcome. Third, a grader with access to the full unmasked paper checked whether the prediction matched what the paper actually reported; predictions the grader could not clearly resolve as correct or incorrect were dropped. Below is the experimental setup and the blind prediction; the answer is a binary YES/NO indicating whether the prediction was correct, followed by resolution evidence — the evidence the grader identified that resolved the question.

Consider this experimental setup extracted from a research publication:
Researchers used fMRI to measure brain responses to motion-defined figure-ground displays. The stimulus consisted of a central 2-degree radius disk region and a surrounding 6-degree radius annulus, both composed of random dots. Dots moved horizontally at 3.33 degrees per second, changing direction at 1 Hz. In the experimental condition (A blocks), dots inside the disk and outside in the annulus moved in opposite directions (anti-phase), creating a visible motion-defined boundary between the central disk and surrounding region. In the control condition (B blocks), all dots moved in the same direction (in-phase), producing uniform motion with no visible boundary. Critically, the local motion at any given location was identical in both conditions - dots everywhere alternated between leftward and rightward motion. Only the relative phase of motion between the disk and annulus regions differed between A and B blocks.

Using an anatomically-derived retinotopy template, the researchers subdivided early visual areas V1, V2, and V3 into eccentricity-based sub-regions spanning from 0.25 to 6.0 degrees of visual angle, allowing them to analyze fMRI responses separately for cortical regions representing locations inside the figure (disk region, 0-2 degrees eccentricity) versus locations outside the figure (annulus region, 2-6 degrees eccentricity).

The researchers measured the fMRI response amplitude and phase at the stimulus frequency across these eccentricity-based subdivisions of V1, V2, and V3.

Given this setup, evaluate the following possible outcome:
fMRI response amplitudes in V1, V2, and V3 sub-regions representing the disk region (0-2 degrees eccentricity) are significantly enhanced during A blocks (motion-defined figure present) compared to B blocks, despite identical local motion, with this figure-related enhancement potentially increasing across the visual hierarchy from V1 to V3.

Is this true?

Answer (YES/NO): YES